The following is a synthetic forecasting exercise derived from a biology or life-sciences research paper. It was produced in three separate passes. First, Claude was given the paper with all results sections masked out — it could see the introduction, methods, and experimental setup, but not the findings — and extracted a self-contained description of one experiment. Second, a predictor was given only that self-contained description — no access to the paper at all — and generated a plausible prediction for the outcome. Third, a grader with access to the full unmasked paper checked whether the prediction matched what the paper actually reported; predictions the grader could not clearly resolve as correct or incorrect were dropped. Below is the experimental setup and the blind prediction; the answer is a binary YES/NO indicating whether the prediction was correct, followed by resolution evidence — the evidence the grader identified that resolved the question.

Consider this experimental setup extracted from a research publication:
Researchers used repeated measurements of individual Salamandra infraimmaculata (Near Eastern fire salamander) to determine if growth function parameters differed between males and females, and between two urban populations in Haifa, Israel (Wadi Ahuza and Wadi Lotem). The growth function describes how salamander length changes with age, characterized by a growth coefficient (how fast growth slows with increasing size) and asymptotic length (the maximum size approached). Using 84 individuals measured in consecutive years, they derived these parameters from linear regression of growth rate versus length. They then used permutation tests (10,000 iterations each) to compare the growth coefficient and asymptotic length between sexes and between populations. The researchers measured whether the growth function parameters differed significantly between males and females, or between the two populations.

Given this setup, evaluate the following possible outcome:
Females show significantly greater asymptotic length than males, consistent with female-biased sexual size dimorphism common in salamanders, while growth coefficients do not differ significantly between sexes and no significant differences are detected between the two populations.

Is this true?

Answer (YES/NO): NO